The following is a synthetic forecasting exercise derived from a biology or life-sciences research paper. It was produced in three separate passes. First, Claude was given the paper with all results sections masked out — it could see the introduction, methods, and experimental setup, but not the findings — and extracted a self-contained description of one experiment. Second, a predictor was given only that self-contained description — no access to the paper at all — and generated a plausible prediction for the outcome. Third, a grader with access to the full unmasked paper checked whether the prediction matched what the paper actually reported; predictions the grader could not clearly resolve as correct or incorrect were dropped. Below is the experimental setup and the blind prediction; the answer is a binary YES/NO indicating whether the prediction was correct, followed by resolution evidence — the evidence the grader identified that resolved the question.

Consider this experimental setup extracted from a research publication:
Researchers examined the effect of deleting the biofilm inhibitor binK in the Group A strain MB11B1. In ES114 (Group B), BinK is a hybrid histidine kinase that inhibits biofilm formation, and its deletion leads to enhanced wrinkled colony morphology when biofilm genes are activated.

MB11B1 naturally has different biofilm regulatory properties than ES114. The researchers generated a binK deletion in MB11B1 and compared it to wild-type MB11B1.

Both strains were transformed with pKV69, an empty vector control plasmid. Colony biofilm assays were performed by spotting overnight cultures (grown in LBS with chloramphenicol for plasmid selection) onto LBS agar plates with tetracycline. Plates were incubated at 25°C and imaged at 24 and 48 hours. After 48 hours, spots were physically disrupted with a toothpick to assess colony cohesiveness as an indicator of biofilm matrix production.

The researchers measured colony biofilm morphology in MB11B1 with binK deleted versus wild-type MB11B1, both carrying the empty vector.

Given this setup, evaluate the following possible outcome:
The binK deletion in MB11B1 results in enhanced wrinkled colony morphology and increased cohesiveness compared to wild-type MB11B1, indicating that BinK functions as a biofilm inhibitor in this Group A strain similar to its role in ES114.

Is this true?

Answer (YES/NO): NO